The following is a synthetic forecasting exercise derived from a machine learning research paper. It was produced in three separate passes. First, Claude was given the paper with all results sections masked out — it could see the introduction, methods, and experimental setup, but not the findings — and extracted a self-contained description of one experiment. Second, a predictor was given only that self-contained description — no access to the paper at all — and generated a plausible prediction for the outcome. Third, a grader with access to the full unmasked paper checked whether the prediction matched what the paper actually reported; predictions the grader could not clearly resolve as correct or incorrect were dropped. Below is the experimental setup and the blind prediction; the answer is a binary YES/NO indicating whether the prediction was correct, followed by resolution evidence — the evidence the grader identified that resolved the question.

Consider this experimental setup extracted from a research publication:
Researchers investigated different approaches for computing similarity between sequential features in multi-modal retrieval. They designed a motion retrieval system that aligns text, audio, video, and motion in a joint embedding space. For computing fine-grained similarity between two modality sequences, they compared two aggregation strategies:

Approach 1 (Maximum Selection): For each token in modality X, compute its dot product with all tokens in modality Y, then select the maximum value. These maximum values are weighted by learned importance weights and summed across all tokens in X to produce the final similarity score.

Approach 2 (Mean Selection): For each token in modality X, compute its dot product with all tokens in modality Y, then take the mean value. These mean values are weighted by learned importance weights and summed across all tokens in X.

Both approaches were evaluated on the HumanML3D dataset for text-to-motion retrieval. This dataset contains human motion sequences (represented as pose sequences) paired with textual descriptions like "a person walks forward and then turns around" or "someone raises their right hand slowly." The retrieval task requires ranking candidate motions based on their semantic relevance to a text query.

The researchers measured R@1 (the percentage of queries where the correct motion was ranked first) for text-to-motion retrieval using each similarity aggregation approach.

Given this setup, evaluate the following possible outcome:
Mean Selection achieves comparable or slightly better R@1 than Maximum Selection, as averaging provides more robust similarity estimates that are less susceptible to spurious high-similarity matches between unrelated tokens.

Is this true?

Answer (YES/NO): NO